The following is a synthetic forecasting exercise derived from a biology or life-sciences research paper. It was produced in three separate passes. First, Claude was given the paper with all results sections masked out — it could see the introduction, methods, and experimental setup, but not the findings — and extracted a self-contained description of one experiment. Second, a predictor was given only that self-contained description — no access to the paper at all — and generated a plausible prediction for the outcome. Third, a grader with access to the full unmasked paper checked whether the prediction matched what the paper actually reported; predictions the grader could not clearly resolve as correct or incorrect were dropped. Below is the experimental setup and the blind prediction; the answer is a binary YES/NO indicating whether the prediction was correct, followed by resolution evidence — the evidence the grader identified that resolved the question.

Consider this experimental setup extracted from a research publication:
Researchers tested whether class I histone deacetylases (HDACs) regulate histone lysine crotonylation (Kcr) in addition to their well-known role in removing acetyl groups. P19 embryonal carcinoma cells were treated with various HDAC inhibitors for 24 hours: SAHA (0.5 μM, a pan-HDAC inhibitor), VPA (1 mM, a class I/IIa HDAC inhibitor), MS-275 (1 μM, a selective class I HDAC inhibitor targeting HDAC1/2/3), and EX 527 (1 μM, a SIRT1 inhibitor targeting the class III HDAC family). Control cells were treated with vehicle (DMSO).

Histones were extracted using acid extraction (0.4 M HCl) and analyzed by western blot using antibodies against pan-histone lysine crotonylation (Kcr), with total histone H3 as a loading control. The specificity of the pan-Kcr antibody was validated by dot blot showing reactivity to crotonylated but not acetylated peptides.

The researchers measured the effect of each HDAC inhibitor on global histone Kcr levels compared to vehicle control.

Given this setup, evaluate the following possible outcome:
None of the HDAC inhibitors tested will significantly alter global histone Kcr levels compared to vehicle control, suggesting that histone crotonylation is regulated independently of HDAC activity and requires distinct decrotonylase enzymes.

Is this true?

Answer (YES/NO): NO